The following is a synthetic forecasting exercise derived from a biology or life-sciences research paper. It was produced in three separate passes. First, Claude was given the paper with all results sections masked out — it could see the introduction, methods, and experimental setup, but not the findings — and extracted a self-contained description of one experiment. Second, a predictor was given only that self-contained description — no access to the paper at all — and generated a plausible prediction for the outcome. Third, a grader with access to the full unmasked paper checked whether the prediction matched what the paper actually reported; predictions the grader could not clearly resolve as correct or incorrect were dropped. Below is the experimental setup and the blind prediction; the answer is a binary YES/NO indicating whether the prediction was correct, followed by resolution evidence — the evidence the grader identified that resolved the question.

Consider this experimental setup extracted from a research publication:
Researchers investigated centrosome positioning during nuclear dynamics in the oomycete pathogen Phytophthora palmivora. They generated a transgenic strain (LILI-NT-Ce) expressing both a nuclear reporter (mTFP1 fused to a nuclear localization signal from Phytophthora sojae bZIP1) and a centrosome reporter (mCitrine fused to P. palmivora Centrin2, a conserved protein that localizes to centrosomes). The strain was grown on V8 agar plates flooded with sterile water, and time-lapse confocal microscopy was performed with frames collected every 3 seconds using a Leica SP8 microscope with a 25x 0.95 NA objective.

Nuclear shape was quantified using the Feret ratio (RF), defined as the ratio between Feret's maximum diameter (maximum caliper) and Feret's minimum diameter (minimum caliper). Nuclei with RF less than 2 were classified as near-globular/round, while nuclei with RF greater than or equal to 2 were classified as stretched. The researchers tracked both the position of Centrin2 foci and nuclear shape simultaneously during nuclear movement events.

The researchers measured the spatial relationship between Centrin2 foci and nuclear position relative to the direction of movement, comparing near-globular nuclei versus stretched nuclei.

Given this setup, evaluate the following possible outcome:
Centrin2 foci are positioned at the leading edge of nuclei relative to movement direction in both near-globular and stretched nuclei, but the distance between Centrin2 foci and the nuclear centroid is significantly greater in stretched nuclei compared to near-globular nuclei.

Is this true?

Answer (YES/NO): NO